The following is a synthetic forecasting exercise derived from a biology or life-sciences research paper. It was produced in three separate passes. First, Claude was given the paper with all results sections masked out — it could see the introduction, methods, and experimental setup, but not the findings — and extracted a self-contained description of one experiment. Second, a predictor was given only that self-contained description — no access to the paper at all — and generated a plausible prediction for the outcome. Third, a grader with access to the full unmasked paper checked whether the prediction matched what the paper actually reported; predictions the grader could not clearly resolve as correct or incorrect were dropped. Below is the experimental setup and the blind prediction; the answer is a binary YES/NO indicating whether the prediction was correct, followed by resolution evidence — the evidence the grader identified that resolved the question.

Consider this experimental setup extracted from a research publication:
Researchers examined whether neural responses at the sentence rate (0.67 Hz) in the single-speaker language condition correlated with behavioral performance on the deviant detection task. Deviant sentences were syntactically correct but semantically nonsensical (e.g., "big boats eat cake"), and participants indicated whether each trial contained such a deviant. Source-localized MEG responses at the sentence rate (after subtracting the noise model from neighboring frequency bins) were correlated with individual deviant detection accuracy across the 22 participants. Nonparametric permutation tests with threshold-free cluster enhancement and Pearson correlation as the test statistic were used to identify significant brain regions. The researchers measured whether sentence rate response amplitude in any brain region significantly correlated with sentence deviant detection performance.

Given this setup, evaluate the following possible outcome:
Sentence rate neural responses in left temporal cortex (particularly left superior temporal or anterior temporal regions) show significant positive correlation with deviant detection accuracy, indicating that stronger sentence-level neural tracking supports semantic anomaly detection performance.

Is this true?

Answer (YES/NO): YES